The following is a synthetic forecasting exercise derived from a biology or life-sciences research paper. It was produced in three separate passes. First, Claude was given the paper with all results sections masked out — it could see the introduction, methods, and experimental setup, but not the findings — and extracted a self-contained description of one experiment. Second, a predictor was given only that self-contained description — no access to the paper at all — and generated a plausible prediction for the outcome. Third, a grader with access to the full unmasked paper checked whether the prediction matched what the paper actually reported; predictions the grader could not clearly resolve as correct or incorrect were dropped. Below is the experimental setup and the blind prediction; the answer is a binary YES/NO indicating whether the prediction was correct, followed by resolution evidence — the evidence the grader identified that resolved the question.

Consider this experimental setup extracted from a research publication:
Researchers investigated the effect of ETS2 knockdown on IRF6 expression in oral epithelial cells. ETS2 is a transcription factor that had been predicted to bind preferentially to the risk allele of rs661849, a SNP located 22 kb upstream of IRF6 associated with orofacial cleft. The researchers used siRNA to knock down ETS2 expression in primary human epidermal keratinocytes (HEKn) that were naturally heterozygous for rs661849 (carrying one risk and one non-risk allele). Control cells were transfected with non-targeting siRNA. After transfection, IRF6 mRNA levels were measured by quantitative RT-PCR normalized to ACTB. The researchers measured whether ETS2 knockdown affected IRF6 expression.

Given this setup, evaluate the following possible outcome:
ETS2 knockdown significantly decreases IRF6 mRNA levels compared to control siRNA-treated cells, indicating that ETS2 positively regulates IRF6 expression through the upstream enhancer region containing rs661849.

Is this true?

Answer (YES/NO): NO